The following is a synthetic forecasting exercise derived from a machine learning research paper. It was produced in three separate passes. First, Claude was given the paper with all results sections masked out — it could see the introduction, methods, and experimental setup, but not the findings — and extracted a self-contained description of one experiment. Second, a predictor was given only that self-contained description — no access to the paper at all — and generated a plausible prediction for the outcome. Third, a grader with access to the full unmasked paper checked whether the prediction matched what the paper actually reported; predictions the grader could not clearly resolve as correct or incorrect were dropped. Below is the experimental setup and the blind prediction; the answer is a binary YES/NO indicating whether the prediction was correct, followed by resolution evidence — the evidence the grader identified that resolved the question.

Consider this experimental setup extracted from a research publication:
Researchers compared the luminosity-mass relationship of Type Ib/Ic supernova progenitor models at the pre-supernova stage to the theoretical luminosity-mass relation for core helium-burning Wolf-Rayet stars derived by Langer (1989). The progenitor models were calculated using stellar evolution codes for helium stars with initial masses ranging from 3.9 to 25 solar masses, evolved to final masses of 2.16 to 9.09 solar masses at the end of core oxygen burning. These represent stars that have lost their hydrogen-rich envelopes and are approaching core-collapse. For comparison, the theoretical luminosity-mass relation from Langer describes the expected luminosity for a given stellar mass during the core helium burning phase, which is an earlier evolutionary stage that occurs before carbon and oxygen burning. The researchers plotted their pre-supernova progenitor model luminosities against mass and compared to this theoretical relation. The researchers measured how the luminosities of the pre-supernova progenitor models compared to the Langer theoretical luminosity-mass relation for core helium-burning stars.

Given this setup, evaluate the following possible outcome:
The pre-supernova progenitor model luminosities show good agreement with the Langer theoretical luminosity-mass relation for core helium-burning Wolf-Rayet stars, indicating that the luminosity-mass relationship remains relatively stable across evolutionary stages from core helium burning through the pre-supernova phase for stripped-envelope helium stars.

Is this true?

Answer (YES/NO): NO